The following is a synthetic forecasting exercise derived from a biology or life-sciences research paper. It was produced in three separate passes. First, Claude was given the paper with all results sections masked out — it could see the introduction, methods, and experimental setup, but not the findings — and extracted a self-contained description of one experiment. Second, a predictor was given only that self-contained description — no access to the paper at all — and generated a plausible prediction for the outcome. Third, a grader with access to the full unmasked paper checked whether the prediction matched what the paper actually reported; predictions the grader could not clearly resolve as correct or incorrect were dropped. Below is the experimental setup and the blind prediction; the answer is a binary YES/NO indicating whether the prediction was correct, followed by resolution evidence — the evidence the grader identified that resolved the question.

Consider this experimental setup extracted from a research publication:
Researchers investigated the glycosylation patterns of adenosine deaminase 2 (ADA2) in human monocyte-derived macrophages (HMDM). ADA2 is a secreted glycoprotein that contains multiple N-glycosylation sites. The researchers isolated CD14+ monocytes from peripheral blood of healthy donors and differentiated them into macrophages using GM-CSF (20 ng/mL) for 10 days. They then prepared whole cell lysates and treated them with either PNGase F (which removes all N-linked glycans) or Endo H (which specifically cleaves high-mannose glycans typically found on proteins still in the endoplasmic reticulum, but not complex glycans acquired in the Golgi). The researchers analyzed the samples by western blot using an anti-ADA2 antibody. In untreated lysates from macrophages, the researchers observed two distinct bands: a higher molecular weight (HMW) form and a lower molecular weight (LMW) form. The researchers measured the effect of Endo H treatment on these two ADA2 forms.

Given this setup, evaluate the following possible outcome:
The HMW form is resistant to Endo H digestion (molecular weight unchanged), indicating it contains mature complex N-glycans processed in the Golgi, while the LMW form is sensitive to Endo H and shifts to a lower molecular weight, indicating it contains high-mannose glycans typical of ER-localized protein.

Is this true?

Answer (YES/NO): NO